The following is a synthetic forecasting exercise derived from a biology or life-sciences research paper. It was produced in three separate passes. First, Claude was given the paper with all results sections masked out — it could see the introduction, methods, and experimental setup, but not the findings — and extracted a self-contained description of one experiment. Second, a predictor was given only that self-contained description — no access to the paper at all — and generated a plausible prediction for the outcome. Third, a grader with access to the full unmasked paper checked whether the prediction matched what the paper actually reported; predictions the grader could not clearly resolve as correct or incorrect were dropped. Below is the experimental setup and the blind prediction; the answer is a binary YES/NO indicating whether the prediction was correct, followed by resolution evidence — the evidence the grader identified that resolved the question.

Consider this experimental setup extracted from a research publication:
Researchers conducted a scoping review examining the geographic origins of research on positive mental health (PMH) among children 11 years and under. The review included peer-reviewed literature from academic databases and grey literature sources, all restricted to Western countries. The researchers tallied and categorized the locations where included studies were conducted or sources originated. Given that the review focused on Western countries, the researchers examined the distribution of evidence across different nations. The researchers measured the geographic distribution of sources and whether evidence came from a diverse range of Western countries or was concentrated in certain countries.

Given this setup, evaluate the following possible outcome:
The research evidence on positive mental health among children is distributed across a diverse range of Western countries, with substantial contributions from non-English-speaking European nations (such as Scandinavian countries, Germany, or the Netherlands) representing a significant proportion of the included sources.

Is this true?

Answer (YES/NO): NO